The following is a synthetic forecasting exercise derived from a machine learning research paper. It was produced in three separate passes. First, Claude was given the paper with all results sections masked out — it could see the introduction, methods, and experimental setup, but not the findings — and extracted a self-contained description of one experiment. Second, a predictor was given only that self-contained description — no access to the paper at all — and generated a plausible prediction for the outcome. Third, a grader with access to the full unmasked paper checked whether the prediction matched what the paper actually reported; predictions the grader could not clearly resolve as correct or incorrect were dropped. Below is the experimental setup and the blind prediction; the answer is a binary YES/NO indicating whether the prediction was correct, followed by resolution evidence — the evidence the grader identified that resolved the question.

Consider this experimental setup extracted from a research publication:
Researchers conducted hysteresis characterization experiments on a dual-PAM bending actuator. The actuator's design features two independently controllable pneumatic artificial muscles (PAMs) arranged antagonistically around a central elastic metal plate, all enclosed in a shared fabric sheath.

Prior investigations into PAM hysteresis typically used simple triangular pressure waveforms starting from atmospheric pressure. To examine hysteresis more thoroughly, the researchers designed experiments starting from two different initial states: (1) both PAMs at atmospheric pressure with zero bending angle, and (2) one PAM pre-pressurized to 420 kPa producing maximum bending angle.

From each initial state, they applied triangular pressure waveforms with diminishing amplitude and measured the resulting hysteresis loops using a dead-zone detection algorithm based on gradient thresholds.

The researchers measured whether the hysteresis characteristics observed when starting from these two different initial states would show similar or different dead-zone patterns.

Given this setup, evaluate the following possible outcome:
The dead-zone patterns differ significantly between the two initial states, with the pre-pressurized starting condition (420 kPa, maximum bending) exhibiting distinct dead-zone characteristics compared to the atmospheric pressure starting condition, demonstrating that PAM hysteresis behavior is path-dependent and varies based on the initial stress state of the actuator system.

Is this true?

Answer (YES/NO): YES